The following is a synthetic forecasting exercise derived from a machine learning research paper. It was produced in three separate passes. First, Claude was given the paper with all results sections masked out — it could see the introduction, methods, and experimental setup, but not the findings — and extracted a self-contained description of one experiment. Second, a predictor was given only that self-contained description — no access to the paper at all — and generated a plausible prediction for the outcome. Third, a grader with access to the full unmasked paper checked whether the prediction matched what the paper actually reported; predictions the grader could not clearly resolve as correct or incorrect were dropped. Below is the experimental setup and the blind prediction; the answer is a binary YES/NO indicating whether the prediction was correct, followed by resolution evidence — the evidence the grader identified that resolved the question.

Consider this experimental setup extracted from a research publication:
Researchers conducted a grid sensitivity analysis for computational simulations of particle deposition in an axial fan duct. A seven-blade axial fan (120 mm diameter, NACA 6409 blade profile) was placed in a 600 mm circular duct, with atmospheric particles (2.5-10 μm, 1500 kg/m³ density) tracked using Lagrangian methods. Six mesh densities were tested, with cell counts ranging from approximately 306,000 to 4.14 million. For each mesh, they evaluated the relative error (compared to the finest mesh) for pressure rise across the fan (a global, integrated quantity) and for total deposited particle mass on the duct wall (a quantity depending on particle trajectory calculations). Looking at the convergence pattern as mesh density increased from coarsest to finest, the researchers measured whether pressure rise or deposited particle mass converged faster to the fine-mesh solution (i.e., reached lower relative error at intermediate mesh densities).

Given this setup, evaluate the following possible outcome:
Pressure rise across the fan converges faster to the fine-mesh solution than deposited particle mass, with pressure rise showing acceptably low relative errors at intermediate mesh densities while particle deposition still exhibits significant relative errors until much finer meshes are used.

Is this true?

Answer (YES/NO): YES